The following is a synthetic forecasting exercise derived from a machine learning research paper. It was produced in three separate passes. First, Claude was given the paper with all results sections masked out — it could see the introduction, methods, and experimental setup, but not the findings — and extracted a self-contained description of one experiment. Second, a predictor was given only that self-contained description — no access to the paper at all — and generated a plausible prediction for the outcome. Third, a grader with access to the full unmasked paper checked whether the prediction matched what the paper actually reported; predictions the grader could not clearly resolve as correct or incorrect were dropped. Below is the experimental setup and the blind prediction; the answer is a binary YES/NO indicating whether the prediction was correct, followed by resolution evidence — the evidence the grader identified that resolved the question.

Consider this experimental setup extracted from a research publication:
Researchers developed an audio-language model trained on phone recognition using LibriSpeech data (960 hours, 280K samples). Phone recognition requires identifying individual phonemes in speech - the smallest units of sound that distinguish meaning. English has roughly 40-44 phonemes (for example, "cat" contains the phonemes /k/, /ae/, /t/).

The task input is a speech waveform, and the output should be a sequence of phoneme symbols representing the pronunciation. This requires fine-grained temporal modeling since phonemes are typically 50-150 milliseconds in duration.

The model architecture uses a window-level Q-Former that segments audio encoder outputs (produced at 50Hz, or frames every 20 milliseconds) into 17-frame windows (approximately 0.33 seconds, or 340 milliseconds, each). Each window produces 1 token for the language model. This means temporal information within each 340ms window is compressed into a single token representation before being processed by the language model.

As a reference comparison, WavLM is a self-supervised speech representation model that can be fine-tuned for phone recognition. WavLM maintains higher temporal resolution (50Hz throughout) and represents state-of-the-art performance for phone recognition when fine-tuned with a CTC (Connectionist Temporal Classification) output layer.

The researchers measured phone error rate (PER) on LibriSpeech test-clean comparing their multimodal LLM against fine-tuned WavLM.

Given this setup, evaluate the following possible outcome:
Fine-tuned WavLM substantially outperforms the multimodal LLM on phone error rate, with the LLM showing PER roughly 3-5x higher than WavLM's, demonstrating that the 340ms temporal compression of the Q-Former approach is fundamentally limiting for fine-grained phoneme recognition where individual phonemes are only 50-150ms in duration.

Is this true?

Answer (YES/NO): NO